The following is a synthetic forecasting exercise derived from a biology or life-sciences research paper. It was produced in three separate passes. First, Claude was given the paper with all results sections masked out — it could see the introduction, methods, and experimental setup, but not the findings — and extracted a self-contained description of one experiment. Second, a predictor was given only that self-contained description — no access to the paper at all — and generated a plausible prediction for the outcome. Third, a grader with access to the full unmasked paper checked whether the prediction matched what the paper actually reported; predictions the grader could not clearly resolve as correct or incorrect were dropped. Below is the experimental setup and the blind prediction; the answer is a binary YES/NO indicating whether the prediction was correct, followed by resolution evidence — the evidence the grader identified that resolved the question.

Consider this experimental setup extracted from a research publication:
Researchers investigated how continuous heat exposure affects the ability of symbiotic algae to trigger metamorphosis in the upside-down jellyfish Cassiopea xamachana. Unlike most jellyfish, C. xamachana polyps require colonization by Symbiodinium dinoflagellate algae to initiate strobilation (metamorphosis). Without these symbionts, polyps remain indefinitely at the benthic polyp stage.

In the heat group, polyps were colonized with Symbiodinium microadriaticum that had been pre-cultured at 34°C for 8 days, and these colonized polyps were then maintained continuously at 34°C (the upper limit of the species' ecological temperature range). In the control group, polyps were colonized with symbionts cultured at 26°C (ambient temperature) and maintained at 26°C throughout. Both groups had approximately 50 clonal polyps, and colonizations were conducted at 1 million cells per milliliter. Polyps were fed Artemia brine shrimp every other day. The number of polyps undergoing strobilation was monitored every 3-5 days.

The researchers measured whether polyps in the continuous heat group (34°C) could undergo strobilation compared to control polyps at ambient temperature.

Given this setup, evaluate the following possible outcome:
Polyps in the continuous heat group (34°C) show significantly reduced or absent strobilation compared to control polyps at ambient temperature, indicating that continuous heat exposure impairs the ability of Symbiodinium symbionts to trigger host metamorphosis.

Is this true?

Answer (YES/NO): YES